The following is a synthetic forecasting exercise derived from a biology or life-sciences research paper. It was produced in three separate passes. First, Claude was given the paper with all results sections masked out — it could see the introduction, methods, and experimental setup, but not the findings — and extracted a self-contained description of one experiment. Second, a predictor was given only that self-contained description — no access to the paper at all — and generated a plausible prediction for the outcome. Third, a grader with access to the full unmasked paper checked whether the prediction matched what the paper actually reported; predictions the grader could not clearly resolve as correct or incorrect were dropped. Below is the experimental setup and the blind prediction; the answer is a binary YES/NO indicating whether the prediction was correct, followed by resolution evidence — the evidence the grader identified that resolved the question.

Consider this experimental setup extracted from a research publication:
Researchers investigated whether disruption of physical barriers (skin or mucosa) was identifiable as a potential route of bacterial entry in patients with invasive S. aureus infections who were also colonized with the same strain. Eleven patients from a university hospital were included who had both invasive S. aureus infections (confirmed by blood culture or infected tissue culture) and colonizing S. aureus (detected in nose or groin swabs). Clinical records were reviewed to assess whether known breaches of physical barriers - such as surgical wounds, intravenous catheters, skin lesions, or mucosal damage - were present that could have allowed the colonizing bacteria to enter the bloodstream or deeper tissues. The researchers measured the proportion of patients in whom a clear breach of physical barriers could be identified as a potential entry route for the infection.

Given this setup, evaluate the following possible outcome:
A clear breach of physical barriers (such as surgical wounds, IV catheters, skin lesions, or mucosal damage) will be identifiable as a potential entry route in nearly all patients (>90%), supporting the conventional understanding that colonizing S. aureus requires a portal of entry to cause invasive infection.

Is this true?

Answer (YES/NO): NO